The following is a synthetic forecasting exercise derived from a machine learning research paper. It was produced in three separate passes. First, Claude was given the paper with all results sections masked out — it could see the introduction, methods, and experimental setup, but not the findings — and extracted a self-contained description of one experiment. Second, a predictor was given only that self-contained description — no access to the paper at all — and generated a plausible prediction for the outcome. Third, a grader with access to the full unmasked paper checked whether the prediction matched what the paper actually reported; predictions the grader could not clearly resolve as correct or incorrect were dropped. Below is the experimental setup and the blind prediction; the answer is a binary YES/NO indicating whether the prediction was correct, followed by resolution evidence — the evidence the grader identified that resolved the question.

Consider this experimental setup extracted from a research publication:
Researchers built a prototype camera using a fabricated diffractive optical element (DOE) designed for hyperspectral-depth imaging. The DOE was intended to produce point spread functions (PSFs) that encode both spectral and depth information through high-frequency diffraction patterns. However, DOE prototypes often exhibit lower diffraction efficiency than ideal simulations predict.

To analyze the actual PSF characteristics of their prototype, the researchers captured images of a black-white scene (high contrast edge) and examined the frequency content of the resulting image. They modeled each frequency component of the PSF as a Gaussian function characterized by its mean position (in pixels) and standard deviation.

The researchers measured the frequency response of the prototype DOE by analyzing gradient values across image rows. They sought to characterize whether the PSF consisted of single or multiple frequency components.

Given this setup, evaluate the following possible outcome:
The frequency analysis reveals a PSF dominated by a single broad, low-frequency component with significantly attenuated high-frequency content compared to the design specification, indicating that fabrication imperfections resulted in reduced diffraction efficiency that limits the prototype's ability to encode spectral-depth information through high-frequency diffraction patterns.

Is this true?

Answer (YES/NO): NO